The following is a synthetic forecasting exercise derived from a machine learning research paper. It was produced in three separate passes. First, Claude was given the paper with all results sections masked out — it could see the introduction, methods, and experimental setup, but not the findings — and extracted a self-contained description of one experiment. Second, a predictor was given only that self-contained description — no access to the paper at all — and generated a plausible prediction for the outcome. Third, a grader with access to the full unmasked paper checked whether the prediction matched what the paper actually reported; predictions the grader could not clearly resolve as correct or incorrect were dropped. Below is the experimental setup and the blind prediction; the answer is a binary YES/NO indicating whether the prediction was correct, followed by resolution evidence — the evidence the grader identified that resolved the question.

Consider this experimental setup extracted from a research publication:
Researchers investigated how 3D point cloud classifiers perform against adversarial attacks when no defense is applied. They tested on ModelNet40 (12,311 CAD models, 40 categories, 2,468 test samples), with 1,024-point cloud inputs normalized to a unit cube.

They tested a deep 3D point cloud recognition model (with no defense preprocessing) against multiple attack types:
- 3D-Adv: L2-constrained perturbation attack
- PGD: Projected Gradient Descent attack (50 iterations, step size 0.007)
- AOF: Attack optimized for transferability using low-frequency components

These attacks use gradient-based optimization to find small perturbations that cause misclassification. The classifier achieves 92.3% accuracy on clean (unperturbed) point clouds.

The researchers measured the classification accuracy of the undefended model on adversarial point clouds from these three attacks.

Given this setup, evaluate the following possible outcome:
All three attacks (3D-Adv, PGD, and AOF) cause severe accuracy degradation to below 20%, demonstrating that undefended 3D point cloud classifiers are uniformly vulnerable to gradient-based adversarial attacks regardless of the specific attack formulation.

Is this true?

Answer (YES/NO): YES